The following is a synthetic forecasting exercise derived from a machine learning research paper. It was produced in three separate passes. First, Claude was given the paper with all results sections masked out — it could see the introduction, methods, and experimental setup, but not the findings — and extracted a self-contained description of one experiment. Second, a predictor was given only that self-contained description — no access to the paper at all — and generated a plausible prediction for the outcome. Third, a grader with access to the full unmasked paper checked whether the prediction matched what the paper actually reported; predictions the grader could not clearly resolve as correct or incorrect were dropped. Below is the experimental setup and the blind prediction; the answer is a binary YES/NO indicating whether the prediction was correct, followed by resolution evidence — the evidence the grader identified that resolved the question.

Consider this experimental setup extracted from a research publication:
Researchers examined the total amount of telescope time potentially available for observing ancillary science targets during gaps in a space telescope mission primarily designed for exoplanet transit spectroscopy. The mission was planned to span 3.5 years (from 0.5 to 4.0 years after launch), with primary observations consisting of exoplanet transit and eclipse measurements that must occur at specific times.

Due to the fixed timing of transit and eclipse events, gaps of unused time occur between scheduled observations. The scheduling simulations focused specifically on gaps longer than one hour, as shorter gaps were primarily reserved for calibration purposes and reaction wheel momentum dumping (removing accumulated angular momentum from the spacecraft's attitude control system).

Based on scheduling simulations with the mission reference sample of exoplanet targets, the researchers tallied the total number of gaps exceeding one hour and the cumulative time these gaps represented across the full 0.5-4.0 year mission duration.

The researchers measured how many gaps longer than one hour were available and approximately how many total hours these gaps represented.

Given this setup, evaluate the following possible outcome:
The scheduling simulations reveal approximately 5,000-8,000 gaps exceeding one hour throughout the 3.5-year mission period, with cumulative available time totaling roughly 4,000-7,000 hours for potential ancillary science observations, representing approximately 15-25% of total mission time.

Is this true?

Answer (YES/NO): NO